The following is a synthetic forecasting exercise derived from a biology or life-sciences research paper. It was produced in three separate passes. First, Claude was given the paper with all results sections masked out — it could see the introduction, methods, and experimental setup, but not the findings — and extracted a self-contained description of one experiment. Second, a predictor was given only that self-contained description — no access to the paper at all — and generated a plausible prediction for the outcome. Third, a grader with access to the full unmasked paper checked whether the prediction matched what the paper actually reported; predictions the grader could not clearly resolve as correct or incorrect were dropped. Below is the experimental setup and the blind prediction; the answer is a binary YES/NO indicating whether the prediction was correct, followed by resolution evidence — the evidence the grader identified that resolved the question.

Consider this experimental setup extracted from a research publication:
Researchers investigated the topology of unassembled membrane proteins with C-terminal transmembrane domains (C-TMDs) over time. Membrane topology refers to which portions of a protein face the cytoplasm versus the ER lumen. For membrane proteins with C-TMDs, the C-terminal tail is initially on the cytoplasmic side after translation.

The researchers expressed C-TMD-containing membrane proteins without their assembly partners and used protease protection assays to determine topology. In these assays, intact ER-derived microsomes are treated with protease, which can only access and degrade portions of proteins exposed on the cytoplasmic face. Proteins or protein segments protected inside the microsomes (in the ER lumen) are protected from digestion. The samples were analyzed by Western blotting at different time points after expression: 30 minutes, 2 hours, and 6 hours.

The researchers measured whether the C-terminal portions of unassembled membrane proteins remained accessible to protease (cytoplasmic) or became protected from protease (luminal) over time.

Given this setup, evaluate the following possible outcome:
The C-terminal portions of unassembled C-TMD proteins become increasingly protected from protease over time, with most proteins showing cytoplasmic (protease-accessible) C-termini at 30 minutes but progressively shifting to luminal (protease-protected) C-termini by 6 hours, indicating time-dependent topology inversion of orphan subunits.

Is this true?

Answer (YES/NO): NO